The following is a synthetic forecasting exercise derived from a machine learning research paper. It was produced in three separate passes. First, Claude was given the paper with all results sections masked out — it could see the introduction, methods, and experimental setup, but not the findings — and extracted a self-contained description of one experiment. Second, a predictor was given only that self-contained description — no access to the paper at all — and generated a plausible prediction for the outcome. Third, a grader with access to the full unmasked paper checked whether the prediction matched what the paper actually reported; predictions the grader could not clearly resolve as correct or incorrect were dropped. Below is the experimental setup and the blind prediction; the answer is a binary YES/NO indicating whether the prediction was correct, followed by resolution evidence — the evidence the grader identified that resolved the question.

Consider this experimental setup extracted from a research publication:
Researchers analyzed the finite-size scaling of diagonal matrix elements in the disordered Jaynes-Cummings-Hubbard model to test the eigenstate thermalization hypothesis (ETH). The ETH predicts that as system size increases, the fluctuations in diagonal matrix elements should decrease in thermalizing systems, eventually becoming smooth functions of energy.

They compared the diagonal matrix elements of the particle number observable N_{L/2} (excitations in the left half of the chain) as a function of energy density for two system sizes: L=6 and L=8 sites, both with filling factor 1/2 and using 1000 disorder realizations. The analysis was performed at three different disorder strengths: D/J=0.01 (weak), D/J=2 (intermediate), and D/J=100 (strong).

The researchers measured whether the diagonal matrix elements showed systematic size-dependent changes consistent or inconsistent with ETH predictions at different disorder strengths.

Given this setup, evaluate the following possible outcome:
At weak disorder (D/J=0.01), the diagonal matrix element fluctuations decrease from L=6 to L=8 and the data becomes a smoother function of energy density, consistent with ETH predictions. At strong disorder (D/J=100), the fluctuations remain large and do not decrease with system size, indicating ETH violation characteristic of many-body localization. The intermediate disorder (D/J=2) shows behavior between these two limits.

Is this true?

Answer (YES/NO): NO